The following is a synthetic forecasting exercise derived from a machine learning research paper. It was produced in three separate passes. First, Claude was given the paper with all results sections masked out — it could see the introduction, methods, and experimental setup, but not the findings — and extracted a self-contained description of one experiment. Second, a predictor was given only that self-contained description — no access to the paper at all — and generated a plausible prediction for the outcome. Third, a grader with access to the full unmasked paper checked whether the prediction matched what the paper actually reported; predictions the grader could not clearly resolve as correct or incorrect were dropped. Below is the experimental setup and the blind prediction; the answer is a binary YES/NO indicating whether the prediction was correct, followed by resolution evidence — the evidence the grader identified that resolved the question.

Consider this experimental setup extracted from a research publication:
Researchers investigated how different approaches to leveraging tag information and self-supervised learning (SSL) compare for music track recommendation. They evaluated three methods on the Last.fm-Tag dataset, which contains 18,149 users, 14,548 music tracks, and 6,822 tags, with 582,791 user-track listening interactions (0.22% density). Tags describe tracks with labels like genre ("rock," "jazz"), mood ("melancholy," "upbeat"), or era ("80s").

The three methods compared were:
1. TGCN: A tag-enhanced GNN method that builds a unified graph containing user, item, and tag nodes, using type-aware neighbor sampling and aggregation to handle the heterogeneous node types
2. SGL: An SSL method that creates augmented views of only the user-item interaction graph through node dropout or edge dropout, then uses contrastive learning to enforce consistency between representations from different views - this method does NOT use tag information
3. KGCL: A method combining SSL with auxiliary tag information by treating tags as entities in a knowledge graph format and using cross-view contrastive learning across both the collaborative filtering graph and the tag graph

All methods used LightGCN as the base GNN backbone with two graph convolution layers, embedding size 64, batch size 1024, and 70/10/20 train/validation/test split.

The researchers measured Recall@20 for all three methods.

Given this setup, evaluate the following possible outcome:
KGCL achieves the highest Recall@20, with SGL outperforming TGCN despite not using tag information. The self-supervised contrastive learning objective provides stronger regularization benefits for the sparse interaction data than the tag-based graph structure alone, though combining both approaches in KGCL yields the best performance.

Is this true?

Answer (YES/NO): YES